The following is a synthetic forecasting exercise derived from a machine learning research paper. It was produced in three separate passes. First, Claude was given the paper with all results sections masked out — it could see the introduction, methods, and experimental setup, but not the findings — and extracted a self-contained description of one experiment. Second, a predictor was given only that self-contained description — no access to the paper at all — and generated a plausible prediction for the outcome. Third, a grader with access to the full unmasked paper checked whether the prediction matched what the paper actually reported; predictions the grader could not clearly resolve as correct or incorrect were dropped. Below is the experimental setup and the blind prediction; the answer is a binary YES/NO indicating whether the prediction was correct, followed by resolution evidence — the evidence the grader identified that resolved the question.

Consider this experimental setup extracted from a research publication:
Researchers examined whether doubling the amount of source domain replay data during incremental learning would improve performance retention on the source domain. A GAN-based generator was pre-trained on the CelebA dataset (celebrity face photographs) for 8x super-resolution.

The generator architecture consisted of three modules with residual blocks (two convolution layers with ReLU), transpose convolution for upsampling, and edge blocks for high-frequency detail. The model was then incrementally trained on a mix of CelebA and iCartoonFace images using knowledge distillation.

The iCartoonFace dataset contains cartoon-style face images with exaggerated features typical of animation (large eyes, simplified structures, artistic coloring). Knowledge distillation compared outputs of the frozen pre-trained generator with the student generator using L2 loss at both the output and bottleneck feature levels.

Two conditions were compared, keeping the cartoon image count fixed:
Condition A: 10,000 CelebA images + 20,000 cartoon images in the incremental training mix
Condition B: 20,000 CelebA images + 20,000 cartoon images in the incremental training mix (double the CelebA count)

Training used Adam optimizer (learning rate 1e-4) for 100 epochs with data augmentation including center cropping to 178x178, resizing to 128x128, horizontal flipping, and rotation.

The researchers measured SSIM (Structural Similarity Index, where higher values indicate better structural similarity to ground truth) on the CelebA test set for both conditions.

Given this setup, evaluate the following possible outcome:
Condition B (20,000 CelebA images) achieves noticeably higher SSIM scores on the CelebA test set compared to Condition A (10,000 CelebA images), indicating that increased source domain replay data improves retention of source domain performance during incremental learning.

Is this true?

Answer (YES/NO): NO